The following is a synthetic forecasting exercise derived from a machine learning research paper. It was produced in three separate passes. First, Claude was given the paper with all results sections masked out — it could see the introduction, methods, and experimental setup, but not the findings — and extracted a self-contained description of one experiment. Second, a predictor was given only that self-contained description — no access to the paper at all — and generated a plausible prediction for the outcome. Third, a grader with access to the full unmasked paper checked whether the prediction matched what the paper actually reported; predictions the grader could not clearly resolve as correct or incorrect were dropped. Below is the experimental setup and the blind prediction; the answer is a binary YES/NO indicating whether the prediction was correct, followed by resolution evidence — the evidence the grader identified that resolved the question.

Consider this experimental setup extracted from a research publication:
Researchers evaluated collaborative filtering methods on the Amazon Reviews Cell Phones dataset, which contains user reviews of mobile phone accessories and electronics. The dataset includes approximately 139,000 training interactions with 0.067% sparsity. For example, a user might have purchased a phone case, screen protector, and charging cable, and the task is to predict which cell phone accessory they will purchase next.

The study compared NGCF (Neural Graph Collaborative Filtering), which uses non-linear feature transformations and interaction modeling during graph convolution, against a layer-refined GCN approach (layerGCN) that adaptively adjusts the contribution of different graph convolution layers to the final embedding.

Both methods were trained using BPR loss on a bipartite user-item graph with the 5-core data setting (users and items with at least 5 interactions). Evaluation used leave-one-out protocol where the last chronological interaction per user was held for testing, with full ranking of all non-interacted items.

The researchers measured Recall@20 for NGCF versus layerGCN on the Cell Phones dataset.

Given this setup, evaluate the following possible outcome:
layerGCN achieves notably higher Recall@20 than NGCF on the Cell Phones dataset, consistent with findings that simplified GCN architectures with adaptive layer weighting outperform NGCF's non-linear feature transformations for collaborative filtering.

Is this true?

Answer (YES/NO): NO